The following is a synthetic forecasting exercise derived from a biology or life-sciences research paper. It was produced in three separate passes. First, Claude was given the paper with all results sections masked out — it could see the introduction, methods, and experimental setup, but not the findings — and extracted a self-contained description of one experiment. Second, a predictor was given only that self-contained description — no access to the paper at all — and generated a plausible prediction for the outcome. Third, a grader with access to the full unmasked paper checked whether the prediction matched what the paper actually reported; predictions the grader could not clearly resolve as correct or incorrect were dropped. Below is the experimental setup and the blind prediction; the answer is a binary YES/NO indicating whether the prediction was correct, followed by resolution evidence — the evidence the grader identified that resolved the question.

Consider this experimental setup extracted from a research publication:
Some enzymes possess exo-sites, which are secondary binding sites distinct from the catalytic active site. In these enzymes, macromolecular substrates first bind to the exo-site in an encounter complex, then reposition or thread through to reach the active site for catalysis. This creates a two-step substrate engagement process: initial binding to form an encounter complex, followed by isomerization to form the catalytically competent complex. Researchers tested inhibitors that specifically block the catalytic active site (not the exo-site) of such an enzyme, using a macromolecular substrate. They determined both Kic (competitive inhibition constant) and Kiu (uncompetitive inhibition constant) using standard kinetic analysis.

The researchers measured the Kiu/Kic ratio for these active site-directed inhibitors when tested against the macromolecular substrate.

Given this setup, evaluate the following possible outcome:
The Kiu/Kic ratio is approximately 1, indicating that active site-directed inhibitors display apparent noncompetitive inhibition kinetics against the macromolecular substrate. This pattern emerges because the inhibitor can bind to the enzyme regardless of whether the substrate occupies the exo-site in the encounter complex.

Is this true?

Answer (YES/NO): NO